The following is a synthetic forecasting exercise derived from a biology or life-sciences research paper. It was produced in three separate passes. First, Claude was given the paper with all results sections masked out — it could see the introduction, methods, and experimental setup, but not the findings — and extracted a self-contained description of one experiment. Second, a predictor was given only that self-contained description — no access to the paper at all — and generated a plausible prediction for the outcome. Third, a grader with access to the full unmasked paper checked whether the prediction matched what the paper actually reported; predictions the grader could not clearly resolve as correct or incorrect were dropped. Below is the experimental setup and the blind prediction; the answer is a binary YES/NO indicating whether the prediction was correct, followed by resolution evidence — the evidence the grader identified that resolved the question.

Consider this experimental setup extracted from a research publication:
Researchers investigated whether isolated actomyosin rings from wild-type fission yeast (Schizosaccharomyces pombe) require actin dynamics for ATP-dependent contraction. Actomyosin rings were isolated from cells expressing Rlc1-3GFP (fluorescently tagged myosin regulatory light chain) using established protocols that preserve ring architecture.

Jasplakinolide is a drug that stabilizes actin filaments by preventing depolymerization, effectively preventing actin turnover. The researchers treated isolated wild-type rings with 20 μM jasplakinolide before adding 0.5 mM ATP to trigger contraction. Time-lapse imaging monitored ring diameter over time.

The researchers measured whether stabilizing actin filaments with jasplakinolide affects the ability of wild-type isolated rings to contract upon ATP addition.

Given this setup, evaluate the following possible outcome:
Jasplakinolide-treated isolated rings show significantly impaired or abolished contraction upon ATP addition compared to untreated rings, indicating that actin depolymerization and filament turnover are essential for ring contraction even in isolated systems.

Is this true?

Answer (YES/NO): NO